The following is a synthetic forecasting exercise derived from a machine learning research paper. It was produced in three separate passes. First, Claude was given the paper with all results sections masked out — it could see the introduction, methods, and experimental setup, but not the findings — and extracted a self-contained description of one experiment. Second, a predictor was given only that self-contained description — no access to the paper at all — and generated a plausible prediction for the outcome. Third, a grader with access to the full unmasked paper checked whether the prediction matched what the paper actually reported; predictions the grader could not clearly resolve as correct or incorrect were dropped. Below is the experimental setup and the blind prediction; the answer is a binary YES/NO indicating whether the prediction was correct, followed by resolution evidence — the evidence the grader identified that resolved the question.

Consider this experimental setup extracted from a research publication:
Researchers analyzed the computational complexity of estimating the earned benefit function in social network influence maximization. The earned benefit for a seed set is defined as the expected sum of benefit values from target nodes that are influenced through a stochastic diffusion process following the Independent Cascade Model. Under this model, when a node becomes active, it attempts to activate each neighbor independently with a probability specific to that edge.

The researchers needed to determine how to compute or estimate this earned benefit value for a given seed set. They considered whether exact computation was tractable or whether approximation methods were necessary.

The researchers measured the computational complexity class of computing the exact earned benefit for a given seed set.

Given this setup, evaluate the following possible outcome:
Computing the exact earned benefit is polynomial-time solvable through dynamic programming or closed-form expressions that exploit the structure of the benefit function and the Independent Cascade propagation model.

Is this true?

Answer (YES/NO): NO